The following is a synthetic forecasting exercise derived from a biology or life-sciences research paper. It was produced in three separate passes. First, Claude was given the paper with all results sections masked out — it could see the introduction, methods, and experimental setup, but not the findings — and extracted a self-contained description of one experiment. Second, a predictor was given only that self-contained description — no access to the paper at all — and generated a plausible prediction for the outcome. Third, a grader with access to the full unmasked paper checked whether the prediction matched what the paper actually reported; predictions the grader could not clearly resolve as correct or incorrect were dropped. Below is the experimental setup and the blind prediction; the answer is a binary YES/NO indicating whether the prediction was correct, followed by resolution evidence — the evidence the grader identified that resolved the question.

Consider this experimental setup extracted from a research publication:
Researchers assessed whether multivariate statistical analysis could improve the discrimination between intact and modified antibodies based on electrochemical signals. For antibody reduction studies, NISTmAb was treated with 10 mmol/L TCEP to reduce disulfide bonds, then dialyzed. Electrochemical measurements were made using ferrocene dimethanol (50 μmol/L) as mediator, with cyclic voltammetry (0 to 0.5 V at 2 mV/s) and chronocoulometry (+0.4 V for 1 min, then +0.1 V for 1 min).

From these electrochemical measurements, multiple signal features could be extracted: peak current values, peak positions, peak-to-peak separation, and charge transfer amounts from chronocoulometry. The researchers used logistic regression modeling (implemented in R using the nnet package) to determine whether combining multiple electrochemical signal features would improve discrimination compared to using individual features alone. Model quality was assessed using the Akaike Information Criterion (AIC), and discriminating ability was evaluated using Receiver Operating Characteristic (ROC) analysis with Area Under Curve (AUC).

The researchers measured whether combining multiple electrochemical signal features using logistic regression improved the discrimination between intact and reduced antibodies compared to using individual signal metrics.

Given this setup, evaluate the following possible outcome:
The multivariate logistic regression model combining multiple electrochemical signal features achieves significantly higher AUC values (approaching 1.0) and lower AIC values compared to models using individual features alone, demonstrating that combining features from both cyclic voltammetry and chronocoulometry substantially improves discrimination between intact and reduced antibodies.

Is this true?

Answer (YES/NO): YES